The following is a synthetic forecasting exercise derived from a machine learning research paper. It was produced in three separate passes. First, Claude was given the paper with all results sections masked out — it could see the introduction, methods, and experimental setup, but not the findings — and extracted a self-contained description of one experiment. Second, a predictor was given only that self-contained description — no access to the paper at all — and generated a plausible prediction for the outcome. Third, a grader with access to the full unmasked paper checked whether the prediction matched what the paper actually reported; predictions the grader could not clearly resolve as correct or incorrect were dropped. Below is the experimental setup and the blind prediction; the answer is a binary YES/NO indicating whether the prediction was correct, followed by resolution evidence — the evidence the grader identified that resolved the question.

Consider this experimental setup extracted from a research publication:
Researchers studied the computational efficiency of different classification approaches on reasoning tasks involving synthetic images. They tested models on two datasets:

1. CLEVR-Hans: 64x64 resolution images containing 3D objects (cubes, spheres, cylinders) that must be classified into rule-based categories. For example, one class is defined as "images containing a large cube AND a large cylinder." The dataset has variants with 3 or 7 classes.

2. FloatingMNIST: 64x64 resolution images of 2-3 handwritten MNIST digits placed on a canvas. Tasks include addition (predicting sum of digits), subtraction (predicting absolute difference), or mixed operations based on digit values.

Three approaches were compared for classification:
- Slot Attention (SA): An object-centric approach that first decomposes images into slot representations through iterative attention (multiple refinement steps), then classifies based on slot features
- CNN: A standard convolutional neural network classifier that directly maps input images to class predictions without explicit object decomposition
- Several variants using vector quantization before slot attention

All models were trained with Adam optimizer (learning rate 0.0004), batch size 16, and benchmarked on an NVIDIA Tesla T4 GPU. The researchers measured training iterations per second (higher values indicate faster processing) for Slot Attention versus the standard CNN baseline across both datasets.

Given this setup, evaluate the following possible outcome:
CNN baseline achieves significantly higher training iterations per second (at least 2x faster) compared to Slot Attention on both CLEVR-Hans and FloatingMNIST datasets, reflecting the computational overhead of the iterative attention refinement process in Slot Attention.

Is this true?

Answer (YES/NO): NO